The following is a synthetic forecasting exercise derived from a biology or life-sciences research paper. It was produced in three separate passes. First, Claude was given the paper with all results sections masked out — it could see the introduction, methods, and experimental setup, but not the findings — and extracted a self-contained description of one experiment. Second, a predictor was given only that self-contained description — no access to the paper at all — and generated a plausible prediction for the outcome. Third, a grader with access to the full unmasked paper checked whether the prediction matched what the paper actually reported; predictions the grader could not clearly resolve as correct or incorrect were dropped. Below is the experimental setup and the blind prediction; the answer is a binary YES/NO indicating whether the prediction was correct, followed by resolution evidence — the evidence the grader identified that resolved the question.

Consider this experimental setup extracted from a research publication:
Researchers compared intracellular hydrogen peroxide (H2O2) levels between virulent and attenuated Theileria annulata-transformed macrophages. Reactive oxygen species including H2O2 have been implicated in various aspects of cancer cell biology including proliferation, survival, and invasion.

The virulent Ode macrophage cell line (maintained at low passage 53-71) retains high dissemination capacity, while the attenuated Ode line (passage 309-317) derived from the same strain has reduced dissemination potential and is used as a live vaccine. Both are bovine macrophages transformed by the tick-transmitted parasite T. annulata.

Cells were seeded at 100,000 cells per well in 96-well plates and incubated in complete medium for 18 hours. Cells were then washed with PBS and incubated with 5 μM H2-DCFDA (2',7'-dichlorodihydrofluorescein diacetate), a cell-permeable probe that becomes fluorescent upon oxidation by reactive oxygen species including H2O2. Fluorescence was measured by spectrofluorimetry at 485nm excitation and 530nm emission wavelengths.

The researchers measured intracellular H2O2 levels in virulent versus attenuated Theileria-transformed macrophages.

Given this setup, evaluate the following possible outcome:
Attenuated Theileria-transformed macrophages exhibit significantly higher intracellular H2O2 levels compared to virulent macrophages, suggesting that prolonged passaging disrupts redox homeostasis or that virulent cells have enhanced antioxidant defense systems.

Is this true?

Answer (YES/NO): YES